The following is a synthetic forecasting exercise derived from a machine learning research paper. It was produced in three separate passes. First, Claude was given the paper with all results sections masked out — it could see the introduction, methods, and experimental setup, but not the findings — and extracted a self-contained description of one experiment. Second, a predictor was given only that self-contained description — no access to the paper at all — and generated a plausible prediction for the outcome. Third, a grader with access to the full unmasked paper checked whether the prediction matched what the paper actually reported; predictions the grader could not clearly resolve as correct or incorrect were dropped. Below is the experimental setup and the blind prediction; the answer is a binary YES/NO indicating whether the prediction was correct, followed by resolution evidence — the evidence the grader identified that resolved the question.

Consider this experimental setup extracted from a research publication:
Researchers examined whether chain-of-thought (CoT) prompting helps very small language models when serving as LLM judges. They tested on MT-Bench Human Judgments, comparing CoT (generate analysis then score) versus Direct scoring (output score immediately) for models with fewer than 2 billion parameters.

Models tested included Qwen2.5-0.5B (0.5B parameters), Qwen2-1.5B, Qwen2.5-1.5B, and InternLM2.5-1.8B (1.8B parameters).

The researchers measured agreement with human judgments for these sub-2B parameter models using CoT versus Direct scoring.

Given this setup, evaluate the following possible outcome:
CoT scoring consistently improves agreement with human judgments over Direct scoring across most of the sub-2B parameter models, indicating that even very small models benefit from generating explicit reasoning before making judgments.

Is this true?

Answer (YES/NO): NO